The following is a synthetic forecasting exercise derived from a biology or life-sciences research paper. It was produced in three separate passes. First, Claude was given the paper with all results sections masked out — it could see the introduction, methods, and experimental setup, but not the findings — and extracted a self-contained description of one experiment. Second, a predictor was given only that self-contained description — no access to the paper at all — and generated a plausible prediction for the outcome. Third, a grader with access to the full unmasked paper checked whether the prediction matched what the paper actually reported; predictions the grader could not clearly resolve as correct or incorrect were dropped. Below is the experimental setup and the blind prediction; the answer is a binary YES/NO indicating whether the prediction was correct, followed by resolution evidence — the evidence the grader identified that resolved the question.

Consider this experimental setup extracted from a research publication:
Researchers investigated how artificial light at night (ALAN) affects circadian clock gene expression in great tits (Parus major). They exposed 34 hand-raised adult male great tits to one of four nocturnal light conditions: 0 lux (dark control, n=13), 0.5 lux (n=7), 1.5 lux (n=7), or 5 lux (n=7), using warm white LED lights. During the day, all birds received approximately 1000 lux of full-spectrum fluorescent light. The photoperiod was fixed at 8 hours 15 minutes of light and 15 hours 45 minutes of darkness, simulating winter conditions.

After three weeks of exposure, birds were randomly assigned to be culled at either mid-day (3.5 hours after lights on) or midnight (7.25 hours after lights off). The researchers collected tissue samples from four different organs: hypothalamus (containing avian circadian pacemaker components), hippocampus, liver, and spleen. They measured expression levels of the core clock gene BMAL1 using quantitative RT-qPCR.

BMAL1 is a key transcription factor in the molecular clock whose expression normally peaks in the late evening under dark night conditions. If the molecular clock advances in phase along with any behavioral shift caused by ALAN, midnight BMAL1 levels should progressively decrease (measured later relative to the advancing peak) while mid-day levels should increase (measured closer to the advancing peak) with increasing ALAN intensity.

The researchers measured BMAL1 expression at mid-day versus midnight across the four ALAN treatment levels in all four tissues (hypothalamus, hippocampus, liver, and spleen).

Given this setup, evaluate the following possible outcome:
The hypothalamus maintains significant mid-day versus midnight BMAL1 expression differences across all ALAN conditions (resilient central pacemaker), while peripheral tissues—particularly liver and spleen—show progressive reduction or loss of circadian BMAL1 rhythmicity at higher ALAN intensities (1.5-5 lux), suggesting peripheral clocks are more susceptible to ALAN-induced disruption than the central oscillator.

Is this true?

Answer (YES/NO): NO